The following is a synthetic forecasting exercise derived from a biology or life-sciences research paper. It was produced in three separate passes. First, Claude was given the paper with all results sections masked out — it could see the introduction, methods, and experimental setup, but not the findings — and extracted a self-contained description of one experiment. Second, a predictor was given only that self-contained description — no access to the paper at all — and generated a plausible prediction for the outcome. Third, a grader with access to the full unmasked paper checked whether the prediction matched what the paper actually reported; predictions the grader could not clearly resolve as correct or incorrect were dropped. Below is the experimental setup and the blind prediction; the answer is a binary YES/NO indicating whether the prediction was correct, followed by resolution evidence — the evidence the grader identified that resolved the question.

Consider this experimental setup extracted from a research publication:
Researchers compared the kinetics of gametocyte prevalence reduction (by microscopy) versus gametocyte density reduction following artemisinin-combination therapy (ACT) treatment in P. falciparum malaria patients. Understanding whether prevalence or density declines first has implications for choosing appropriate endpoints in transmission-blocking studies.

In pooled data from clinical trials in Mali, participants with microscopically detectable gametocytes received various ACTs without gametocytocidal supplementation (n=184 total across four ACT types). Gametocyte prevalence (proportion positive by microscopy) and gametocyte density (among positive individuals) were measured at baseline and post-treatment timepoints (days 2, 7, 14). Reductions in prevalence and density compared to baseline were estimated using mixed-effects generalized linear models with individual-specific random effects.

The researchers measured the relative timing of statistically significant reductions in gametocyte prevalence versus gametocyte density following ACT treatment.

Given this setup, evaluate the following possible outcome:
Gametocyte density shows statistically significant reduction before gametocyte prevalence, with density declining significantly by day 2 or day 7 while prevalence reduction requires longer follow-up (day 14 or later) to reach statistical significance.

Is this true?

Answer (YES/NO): NO